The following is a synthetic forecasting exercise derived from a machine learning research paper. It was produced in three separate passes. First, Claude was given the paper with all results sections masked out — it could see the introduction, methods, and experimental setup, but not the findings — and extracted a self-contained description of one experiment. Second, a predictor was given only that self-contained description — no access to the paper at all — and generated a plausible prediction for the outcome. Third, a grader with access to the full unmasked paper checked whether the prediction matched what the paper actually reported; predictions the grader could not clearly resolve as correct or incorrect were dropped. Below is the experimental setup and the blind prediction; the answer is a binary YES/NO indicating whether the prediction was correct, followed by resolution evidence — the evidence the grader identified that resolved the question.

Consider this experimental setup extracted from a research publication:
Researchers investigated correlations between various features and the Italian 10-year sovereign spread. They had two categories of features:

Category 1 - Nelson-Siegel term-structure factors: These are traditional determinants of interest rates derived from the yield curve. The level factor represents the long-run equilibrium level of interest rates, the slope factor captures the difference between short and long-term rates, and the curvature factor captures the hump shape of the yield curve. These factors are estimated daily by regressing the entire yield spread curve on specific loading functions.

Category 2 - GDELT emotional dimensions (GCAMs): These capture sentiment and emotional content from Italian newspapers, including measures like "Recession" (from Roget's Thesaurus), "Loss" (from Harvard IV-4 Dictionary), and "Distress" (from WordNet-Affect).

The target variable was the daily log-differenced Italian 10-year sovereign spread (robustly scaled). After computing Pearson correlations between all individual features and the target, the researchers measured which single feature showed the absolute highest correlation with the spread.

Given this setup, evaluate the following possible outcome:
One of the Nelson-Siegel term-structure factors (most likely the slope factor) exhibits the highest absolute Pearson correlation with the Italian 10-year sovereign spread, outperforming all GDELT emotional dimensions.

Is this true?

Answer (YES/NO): NO